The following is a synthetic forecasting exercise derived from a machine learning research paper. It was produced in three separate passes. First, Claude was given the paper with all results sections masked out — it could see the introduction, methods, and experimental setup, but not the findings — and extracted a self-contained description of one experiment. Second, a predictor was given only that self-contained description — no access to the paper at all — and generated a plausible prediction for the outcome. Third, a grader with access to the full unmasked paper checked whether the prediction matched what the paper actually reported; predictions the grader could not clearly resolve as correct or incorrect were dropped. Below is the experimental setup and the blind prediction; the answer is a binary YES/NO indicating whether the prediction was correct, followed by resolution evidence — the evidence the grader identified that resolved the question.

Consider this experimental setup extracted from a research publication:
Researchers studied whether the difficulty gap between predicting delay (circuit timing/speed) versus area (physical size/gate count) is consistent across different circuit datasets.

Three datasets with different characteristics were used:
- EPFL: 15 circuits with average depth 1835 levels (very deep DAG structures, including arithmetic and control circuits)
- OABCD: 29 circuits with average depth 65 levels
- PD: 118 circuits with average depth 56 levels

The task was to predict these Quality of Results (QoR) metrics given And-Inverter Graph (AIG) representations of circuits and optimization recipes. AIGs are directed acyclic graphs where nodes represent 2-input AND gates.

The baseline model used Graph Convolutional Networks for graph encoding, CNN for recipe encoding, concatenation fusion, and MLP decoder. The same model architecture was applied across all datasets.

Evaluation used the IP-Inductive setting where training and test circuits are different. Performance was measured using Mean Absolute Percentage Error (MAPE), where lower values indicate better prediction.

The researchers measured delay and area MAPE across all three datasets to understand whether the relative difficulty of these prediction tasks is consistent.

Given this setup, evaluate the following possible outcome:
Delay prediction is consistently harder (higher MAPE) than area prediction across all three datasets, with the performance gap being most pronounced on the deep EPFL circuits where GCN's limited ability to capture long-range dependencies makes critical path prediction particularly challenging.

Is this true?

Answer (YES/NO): NO